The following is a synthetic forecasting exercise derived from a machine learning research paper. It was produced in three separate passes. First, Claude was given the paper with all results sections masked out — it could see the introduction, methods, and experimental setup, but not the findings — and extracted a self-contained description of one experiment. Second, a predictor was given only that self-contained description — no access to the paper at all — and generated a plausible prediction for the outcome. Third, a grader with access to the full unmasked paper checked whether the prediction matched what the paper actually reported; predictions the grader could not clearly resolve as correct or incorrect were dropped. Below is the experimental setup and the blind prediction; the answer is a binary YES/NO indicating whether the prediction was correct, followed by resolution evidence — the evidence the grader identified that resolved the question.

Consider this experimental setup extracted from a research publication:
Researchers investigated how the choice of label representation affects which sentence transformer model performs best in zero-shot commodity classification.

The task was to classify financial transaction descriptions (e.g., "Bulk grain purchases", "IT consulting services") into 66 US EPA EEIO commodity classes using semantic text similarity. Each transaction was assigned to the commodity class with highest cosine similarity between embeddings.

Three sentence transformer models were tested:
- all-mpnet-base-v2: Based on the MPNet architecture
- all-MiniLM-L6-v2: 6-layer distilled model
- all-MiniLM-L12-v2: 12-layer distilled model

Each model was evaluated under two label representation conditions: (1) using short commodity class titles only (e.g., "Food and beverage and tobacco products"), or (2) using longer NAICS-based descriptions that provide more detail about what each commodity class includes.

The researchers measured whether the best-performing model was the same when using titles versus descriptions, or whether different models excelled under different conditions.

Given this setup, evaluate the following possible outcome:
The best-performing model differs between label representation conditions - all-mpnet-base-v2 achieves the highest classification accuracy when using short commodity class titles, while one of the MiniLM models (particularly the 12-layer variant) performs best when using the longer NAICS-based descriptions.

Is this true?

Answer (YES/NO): NO